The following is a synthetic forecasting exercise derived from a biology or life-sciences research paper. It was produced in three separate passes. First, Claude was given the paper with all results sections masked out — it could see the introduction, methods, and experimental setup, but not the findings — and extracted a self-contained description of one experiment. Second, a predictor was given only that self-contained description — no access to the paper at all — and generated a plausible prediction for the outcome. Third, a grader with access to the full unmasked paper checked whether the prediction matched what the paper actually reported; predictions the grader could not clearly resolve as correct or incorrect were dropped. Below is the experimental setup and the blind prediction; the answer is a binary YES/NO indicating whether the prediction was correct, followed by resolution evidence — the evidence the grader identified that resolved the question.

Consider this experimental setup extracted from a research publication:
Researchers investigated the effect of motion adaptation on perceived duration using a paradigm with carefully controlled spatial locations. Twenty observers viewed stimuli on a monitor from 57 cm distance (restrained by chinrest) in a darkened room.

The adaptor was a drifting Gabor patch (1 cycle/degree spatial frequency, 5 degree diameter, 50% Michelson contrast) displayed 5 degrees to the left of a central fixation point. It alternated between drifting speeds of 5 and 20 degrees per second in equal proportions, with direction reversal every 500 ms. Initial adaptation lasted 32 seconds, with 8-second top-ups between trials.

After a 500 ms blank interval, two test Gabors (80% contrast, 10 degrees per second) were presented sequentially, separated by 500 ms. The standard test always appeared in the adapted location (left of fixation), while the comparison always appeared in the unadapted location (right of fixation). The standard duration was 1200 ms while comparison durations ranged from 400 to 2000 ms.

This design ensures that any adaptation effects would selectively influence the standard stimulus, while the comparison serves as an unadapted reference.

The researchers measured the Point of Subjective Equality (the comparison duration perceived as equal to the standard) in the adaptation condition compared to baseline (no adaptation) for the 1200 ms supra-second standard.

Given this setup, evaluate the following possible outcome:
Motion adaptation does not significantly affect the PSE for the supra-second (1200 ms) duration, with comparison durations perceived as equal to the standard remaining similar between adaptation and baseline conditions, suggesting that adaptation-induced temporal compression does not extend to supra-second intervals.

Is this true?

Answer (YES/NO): NO